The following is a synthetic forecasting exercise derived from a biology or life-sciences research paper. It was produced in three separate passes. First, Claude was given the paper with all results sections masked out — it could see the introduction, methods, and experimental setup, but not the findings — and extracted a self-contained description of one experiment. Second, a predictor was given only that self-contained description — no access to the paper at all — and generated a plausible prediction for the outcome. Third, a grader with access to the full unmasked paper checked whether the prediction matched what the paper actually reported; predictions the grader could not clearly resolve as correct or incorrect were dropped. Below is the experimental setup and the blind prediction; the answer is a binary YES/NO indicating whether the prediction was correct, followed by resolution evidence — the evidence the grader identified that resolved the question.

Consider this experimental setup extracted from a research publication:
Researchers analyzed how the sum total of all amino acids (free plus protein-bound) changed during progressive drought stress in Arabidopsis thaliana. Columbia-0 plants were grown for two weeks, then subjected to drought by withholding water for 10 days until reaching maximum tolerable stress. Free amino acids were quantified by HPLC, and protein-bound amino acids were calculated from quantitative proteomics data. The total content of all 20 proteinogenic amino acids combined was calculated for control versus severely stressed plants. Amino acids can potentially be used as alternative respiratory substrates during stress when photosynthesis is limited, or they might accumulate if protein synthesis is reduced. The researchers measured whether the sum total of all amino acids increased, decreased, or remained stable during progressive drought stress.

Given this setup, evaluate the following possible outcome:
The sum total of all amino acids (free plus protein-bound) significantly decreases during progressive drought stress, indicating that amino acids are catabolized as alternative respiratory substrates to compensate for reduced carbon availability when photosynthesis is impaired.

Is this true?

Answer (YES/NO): YES